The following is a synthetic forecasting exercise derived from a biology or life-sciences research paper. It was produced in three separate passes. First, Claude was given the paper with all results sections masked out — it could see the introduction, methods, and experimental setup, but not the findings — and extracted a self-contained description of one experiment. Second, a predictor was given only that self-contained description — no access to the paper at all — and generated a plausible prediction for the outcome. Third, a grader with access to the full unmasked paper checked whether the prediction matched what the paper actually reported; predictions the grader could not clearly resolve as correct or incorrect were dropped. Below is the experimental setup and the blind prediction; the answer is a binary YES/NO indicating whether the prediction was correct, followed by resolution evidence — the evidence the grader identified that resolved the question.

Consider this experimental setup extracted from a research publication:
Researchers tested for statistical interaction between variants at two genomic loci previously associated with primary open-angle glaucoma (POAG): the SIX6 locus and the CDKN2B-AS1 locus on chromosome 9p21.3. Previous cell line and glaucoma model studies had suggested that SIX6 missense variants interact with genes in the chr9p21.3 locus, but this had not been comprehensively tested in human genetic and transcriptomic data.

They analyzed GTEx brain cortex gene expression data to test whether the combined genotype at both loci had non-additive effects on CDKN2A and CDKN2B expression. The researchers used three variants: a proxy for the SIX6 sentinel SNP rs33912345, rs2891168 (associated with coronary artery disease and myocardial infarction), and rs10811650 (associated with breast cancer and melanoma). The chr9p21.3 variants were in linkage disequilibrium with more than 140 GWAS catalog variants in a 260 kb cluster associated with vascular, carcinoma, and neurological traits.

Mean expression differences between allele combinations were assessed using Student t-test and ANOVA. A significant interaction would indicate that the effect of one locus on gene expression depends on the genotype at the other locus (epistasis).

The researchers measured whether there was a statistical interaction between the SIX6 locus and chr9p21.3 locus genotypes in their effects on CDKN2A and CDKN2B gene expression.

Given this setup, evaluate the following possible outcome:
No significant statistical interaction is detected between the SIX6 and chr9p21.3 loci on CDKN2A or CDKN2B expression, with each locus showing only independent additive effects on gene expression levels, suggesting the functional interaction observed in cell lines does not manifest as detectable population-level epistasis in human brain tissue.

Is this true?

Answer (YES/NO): NO